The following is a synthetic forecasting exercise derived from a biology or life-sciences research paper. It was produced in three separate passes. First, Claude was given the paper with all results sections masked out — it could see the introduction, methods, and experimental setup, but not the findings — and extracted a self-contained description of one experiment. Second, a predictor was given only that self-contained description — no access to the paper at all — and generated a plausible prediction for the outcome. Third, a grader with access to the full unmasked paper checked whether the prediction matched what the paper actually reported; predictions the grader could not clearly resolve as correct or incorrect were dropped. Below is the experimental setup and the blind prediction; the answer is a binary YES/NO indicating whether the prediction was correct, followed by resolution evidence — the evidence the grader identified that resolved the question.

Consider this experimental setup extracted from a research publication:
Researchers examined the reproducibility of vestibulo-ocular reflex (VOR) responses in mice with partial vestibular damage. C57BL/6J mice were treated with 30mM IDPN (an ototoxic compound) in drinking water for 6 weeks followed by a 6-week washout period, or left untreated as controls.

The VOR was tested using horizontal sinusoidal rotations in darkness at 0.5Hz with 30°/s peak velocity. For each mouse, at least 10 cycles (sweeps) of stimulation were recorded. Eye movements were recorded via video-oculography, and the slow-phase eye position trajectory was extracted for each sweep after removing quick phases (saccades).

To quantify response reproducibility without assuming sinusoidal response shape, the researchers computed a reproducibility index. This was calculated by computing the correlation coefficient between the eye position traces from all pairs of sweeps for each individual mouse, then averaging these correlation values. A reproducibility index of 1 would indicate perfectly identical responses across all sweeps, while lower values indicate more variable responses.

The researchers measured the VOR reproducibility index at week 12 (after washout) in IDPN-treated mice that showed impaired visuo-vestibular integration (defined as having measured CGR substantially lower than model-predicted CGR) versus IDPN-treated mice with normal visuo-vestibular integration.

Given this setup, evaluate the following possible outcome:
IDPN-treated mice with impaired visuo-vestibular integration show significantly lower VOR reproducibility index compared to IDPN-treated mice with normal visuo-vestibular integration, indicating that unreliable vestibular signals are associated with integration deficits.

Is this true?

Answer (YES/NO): YES